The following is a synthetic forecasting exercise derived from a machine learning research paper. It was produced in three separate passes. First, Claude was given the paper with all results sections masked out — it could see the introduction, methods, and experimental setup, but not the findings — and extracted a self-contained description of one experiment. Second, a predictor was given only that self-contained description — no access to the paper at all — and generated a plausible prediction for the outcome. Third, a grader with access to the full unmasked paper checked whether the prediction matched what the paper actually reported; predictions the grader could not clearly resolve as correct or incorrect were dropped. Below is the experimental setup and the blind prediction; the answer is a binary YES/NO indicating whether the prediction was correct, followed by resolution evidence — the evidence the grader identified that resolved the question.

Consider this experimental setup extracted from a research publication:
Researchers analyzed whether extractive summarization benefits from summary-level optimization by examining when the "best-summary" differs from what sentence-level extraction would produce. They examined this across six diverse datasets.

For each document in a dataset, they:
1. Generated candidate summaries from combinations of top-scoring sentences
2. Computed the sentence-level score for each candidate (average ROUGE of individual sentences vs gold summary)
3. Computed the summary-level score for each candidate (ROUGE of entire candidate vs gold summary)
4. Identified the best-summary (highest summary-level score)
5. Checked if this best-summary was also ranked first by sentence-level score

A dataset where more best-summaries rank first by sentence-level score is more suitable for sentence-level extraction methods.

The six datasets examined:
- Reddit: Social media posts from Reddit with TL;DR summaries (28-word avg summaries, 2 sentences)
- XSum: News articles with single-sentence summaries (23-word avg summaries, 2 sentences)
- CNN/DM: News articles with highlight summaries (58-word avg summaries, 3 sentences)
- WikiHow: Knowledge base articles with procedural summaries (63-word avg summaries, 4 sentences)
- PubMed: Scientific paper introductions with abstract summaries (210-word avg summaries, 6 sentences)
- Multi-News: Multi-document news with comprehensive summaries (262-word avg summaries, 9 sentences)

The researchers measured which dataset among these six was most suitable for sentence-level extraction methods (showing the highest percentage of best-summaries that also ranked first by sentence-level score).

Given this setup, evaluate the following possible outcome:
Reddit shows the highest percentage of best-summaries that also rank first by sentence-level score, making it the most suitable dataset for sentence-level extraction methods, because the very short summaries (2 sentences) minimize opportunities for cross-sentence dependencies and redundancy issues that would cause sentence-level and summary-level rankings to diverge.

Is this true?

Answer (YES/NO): NO